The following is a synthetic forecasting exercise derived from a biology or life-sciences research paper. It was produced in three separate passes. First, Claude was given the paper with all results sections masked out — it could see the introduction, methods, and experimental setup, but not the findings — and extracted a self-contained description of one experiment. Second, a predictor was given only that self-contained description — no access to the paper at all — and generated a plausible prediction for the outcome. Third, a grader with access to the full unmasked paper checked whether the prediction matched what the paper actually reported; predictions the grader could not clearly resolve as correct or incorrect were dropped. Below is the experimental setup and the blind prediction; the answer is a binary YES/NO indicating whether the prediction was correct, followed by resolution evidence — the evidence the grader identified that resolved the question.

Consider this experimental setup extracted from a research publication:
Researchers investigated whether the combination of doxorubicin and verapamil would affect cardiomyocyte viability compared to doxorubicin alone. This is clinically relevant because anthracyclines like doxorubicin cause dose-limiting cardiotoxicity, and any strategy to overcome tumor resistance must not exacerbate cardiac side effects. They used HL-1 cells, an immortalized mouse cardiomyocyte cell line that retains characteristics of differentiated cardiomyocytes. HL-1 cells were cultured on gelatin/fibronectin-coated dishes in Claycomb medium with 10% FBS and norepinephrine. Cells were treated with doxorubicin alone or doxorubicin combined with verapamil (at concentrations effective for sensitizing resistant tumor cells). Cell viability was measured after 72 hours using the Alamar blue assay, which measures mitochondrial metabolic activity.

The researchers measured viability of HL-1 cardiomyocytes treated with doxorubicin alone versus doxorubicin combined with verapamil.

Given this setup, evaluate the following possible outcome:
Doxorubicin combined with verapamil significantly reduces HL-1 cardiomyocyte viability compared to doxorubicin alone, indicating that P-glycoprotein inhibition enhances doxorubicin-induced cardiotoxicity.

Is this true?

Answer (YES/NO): YES